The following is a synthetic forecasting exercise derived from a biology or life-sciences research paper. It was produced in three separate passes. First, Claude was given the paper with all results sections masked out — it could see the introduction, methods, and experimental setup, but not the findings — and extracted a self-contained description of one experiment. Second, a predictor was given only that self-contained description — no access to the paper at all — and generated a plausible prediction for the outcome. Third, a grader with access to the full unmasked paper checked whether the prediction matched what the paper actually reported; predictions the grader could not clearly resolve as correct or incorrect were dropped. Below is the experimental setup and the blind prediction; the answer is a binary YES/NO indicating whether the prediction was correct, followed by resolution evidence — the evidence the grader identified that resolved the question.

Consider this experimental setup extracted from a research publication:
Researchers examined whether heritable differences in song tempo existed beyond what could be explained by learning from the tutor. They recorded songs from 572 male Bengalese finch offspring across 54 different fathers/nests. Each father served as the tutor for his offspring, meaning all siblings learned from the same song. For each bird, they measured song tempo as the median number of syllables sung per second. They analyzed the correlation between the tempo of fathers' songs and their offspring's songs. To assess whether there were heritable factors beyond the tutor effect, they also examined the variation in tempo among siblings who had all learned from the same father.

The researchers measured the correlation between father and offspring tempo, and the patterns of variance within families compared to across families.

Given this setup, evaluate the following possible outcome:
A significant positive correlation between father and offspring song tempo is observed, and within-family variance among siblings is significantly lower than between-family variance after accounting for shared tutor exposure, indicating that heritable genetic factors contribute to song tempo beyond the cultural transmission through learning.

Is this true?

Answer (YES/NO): NO